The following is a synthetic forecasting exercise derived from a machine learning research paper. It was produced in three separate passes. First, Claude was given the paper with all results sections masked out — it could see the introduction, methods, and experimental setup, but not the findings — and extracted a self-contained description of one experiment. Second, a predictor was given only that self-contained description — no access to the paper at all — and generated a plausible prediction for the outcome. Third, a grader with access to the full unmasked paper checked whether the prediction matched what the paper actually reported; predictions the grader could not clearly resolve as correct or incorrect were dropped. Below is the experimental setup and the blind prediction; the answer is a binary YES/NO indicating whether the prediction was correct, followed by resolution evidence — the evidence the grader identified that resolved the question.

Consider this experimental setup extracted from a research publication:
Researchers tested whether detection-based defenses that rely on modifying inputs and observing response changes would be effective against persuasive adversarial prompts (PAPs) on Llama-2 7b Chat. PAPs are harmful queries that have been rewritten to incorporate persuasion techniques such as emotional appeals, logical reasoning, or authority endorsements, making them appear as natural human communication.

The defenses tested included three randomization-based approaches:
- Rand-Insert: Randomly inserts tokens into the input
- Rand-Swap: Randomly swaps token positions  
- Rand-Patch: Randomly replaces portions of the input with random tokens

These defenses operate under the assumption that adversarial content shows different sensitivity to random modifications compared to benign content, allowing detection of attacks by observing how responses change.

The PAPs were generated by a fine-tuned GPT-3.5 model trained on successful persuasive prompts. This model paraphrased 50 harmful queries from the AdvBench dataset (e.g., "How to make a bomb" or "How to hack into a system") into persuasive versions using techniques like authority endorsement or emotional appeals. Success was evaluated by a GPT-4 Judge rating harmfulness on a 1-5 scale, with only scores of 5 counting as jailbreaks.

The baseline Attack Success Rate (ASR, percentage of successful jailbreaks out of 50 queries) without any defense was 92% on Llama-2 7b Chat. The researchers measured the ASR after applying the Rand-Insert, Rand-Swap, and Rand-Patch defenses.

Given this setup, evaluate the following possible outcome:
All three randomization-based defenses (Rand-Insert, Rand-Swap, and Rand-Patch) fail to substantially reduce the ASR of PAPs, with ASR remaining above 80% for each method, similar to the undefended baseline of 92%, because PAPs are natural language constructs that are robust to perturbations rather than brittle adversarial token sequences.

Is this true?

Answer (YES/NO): YES